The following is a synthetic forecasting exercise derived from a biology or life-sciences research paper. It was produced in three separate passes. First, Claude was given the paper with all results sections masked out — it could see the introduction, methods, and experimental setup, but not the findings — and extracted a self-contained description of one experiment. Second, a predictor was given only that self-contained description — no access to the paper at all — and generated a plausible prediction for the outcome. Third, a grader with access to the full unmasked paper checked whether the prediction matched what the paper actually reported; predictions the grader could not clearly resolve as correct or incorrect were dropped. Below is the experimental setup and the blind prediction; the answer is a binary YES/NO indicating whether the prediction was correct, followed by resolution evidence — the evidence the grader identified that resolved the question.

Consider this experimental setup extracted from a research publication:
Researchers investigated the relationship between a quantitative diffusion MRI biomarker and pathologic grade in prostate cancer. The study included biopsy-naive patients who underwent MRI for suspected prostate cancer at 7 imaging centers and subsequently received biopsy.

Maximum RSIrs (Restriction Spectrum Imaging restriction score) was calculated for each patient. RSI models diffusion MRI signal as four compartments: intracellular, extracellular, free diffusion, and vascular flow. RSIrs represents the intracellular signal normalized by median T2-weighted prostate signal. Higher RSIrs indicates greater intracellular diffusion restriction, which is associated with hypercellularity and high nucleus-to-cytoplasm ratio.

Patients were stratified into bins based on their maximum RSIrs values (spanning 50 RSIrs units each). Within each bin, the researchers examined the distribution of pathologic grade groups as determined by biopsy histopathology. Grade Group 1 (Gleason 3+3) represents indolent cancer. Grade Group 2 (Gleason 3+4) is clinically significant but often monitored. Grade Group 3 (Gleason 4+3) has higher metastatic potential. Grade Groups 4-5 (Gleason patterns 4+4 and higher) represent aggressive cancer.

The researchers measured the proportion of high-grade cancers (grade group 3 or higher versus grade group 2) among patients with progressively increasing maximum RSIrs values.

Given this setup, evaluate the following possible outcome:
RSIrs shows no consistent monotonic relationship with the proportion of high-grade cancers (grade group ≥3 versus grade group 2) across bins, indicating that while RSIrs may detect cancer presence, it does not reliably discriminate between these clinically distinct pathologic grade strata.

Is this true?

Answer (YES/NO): NO